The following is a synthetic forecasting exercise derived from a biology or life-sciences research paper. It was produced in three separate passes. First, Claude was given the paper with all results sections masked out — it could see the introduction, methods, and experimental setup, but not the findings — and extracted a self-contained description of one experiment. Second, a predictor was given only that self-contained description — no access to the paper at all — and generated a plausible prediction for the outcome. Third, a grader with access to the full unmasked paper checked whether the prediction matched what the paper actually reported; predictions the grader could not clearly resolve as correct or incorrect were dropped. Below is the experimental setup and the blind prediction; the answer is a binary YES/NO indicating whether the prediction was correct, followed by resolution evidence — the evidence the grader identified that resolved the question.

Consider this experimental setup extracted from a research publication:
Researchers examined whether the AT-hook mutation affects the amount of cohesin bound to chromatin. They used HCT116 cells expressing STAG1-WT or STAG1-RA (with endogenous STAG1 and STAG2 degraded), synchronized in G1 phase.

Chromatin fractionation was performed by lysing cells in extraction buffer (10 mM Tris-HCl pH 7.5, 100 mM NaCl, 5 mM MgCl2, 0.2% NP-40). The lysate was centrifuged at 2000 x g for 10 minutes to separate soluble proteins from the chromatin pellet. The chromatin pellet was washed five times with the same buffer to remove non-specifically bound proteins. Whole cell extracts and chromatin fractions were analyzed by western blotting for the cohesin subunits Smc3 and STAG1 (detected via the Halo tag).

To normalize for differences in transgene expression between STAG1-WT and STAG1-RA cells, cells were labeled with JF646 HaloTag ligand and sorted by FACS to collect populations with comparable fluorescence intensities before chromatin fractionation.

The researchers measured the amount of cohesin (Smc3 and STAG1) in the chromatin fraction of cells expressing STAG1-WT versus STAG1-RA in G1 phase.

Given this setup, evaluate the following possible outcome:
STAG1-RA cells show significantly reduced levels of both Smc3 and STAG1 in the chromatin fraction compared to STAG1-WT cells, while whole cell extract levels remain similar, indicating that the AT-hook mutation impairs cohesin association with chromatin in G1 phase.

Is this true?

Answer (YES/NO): NO